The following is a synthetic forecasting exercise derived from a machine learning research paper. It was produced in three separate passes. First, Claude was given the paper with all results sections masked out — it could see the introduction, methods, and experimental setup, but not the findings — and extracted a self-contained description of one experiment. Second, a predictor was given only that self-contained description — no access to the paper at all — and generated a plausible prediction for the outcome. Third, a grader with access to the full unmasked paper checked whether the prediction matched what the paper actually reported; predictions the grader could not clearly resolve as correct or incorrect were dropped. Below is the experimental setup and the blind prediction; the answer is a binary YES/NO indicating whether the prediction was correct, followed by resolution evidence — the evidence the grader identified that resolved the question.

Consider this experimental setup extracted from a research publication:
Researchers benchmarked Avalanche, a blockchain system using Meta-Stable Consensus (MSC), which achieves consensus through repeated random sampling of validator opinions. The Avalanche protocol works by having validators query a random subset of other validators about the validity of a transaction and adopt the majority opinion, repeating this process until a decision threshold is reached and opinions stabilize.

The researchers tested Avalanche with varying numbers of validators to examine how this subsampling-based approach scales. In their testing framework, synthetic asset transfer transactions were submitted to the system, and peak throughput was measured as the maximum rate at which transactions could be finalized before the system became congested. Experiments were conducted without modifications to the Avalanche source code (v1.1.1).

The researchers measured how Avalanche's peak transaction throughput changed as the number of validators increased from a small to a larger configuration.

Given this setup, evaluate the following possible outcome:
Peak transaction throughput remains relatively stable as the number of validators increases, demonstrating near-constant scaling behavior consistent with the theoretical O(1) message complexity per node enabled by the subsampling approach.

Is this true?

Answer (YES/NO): NO